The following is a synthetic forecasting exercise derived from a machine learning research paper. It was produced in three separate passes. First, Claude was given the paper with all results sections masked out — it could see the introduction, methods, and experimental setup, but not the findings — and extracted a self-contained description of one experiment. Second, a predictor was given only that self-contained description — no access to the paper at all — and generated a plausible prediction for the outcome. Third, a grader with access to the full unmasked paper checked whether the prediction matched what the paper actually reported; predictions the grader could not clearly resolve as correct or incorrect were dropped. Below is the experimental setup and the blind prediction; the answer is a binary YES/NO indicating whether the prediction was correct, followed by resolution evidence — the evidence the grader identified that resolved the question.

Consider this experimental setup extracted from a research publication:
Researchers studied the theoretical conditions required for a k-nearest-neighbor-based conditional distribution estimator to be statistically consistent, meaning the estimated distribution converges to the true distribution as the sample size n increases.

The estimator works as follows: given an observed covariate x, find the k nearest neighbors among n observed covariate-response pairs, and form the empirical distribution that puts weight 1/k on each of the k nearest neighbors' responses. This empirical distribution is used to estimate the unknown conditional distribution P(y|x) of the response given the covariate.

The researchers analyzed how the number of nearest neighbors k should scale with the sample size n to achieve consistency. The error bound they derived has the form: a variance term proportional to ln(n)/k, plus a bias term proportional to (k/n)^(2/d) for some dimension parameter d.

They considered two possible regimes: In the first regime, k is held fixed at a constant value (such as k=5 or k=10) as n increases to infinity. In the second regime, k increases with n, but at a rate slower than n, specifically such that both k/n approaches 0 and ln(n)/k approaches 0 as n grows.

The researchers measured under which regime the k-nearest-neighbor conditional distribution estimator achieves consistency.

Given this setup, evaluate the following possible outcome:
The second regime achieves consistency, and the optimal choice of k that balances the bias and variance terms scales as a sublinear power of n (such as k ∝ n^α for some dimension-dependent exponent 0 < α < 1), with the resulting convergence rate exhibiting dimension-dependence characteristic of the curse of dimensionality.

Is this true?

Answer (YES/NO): YES